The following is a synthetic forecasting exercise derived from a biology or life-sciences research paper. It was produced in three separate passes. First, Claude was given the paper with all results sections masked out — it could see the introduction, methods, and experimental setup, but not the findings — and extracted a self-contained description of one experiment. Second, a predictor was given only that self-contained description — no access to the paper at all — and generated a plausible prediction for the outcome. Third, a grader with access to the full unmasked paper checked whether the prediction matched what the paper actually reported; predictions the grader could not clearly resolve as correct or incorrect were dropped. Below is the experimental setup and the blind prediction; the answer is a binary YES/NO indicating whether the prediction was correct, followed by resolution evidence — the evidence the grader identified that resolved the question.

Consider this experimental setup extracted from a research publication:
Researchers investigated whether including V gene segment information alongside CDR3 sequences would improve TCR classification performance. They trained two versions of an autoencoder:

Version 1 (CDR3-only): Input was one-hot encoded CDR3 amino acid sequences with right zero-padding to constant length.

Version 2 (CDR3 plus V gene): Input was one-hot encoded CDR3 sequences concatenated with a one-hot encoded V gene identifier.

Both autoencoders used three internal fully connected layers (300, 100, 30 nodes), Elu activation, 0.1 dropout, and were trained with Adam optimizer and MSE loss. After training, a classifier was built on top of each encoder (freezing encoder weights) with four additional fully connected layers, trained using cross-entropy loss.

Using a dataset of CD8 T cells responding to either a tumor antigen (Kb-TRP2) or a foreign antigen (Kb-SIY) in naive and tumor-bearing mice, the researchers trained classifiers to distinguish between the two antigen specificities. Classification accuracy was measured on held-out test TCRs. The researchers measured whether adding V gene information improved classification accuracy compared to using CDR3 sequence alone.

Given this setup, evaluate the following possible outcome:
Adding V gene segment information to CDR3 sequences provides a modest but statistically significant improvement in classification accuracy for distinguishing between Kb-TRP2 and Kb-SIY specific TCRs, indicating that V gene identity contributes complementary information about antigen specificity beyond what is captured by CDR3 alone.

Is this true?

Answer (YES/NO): NO